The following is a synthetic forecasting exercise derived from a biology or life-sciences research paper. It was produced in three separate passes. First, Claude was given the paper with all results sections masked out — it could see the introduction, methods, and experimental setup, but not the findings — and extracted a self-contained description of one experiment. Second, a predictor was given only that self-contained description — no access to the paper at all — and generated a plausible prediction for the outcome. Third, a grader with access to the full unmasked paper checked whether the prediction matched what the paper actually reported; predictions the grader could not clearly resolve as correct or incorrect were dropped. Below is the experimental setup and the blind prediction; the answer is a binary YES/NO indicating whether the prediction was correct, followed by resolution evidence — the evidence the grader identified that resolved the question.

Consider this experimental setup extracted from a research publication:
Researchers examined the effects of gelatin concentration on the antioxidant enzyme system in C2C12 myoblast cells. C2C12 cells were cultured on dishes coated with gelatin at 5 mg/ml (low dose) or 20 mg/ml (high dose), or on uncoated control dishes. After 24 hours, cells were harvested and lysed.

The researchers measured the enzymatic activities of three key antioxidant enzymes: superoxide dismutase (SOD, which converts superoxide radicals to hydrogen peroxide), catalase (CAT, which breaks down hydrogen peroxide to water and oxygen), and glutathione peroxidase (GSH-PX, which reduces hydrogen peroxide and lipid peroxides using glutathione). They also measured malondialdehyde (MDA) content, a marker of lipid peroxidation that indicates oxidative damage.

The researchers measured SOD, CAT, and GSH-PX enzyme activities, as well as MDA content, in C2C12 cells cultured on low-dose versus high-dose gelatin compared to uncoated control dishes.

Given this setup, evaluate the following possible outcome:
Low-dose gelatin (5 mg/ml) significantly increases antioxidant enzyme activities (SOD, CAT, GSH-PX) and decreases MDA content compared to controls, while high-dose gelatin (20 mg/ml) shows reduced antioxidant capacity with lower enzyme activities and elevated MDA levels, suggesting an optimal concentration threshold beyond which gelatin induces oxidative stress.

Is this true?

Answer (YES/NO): NO